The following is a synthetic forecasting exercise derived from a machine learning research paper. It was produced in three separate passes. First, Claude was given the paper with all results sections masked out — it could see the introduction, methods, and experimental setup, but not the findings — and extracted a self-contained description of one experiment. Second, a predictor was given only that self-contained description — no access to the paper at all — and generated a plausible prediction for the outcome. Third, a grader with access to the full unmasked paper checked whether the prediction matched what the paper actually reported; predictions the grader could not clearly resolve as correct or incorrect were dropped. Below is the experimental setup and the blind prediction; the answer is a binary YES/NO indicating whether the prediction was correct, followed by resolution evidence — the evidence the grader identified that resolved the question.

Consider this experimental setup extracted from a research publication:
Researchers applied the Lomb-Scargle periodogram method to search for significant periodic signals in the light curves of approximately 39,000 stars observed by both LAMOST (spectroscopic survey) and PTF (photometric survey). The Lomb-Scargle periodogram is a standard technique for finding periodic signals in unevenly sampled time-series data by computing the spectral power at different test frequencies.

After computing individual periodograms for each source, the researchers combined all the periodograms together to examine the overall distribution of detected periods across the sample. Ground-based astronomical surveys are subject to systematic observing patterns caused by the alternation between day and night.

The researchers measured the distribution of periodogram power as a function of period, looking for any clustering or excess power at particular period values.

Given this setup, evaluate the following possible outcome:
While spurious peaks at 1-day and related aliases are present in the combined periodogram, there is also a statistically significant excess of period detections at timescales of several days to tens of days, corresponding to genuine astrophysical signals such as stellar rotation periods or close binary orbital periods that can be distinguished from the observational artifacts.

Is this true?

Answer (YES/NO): NO